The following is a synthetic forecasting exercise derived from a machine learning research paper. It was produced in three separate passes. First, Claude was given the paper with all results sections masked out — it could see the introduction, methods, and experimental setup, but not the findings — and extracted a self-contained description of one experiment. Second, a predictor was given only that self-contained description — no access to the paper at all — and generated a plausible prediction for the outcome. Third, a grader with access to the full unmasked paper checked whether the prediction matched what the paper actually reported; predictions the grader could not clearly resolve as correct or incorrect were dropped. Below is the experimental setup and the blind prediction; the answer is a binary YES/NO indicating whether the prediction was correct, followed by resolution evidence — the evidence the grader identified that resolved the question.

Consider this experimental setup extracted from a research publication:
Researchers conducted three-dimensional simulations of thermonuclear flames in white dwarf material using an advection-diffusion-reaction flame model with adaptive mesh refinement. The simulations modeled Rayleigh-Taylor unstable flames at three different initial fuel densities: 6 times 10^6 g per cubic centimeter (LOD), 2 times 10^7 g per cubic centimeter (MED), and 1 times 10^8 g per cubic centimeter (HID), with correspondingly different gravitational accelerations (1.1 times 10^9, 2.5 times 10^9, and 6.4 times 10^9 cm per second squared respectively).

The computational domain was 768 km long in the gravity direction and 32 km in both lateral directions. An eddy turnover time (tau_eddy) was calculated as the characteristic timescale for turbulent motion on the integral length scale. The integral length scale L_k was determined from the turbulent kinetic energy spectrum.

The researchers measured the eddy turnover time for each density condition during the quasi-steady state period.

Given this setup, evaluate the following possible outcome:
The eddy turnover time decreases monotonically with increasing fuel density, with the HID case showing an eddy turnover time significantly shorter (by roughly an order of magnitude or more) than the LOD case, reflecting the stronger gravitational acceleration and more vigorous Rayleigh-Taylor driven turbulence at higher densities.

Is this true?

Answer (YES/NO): NO